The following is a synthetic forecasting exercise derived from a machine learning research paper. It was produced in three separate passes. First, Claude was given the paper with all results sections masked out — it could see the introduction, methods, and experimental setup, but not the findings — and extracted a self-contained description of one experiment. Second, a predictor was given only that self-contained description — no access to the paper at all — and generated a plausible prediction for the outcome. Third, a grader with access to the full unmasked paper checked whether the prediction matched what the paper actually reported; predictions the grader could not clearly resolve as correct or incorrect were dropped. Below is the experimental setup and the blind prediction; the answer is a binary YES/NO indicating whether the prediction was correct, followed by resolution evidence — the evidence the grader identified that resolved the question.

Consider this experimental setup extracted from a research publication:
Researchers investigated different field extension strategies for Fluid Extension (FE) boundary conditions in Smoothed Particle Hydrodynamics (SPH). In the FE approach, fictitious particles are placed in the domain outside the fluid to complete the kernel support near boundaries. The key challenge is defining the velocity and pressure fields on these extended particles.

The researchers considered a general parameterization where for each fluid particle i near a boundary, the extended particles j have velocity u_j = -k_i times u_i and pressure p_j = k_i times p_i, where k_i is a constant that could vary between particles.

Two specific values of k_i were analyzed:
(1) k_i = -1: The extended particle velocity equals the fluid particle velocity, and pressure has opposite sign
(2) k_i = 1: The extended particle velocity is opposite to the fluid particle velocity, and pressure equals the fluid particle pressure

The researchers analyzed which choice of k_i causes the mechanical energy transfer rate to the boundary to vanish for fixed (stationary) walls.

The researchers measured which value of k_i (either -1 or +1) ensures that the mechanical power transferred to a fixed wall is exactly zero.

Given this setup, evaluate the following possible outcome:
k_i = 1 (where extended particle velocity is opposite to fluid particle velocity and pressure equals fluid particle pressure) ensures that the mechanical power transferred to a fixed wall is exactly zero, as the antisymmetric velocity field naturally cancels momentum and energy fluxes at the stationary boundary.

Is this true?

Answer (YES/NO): YES